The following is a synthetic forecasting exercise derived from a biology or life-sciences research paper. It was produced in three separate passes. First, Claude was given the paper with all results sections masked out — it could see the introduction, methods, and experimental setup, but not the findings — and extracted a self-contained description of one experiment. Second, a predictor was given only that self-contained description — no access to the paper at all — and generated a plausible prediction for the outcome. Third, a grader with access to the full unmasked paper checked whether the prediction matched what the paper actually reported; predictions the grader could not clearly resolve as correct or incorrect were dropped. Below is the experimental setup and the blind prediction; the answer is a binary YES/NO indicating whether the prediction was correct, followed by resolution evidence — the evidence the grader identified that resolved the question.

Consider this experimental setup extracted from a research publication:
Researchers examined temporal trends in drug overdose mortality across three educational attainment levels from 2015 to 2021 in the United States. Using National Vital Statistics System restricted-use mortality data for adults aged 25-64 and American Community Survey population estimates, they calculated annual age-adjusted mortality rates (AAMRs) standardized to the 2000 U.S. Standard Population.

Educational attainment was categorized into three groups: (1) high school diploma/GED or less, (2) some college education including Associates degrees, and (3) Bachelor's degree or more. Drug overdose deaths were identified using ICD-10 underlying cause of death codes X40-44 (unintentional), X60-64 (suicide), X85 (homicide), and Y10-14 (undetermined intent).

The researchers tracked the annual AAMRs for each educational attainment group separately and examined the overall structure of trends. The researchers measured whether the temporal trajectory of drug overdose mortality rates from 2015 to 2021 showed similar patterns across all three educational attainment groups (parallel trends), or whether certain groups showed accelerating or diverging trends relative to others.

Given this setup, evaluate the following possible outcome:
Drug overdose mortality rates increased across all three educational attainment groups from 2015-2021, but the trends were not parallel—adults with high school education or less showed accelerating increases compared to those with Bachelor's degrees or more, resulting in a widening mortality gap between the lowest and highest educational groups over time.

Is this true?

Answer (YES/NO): YES